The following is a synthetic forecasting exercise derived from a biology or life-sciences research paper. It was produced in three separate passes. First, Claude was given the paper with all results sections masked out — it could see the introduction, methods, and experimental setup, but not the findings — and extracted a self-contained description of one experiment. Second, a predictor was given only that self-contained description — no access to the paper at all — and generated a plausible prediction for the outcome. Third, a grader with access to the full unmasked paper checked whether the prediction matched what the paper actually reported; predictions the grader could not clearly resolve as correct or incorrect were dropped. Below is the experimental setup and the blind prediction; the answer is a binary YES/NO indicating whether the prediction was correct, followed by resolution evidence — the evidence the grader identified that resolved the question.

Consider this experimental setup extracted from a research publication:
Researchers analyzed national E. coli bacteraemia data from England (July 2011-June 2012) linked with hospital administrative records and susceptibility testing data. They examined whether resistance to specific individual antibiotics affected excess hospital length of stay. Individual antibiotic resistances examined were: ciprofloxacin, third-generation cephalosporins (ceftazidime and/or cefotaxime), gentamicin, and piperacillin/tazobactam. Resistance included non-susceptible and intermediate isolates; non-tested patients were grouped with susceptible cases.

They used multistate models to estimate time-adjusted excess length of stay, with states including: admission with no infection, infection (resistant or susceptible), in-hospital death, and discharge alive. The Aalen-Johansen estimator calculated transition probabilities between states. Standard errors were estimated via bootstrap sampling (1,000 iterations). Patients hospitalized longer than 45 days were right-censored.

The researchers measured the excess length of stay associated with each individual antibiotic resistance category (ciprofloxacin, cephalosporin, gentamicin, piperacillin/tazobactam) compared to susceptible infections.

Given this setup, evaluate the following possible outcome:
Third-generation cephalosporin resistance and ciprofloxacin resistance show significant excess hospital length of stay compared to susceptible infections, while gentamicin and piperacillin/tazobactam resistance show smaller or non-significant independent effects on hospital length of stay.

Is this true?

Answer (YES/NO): NO